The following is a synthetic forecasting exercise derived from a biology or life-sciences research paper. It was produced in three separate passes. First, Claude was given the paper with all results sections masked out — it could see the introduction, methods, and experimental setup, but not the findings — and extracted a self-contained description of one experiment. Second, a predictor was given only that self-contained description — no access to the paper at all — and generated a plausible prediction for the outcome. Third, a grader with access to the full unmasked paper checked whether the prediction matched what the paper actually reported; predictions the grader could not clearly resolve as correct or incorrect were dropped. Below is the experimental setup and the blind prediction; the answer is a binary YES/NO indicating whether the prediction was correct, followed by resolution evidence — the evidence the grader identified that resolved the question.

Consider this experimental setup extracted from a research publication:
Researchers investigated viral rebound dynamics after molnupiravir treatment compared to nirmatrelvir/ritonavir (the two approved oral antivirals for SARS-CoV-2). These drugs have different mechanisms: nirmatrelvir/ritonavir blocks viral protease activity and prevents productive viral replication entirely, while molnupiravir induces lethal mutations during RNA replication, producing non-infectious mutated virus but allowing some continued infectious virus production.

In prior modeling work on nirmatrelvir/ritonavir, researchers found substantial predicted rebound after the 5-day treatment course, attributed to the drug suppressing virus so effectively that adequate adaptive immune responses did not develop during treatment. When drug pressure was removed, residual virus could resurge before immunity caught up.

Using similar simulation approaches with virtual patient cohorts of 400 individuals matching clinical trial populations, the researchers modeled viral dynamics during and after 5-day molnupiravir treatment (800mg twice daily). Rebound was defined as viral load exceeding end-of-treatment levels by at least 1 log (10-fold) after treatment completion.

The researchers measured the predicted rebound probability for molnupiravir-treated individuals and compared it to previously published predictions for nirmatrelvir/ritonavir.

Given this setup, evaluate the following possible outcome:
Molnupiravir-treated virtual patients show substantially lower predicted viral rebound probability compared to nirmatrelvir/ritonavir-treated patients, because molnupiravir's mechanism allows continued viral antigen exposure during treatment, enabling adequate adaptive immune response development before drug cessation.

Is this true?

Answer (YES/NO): NO